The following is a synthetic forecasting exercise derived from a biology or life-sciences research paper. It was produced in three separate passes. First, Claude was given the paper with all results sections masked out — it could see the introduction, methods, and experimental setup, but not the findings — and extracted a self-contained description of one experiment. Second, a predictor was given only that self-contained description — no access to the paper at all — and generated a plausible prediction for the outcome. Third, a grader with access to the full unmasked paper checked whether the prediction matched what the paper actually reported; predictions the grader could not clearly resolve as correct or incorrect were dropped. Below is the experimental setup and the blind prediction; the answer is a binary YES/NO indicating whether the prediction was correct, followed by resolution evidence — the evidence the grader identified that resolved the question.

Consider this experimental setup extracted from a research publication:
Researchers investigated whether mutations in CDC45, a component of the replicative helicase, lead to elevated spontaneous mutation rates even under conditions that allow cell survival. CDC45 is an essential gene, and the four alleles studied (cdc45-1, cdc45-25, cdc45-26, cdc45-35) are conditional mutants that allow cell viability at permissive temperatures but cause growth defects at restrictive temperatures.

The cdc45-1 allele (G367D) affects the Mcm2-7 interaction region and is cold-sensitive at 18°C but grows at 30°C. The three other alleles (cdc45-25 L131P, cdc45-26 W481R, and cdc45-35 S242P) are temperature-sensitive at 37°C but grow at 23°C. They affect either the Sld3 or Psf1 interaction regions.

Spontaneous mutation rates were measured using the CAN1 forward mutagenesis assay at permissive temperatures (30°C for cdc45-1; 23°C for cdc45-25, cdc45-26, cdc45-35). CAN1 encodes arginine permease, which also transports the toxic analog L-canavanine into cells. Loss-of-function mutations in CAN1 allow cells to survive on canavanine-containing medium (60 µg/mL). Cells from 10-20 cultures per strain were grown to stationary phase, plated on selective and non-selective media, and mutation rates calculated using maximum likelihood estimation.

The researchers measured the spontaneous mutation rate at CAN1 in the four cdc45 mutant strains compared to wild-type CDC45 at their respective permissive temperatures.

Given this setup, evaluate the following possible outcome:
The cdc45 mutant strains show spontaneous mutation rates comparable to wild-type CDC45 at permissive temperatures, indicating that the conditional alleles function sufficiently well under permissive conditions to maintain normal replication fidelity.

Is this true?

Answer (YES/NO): NO